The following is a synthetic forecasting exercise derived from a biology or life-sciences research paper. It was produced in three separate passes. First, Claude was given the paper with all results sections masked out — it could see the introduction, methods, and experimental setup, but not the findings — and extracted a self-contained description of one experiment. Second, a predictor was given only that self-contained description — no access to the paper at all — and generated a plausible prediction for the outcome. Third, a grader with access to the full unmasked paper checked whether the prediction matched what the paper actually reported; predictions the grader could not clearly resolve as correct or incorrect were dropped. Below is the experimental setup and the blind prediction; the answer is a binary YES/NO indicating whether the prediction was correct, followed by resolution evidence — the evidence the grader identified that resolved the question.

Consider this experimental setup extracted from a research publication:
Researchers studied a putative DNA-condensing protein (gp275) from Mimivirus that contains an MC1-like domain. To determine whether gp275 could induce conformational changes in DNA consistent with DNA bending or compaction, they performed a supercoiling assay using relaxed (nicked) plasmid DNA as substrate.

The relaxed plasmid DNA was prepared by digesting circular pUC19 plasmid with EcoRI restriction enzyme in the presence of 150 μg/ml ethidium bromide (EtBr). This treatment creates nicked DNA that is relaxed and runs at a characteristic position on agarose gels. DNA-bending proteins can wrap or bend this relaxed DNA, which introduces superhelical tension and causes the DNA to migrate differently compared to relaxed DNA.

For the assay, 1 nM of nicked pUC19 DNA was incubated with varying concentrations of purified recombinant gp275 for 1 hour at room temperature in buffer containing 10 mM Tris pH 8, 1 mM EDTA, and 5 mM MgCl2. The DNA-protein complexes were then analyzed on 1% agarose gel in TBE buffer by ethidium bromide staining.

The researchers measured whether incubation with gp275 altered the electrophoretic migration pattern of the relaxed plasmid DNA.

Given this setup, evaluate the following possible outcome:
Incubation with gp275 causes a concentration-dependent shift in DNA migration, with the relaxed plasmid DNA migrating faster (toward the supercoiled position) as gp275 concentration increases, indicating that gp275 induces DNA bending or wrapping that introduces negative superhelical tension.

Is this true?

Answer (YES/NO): NO